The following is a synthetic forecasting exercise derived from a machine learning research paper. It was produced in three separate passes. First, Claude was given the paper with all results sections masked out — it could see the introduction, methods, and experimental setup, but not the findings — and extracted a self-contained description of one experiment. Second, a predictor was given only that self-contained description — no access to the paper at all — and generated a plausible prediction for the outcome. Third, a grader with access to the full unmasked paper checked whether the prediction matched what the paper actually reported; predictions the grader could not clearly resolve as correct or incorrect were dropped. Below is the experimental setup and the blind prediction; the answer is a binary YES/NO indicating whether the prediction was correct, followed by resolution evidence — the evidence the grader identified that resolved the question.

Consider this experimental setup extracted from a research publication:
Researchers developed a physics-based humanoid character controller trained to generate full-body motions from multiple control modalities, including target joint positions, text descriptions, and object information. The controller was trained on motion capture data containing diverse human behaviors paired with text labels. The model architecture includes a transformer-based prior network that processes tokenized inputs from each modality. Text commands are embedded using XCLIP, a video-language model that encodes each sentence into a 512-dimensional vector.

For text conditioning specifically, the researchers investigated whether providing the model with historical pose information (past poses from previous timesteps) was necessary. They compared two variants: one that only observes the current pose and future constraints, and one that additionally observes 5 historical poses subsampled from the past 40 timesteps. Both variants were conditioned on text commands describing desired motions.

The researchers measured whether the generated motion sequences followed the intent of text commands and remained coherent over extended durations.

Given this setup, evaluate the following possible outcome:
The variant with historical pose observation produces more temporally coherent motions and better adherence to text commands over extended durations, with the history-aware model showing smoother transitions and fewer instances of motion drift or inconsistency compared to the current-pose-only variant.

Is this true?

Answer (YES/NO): YES